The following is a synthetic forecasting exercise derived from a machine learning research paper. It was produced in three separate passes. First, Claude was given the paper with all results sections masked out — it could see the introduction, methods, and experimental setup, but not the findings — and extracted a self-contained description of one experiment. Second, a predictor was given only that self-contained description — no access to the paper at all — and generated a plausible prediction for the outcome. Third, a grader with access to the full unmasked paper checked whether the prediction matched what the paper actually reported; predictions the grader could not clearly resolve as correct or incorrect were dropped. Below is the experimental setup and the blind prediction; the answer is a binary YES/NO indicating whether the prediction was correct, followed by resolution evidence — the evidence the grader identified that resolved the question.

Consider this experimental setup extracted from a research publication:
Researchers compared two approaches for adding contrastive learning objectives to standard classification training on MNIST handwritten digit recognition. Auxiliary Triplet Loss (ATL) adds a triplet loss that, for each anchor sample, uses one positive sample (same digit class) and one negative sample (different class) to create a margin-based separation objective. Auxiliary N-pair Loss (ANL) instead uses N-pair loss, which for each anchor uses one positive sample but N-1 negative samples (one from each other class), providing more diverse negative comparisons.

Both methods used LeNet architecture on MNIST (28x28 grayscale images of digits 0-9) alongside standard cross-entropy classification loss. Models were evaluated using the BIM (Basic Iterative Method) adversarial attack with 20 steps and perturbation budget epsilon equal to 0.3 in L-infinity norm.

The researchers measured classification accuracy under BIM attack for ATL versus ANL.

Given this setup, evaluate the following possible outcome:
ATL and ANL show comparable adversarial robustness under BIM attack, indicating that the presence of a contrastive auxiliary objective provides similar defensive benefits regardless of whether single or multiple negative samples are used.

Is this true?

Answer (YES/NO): YES